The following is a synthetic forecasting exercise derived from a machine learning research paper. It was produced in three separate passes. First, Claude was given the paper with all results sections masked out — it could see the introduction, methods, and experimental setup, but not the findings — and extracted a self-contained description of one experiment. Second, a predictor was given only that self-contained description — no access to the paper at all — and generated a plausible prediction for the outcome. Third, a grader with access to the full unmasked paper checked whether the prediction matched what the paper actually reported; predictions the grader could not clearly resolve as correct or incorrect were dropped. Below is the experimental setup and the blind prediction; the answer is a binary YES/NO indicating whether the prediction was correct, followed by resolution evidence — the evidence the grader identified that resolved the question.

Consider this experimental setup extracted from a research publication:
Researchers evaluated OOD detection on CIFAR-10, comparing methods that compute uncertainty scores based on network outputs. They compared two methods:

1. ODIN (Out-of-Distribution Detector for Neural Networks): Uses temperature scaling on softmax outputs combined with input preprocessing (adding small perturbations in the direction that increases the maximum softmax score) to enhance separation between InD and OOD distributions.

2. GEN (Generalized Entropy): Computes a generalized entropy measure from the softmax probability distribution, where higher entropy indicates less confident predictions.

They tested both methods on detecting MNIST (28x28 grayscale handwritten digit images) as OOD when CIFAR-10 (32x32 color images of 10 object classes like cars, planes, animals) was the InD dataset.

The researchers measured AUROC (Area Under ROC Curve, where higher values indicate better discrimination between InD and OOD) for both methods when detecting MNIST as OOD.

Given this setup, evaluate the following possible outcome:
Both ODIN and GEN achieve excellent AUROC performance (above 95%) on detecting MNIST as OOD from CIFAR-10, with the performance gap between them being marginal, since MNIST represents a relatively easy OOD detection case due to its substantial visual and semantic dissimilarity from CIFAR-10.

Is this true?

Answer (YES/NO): NO